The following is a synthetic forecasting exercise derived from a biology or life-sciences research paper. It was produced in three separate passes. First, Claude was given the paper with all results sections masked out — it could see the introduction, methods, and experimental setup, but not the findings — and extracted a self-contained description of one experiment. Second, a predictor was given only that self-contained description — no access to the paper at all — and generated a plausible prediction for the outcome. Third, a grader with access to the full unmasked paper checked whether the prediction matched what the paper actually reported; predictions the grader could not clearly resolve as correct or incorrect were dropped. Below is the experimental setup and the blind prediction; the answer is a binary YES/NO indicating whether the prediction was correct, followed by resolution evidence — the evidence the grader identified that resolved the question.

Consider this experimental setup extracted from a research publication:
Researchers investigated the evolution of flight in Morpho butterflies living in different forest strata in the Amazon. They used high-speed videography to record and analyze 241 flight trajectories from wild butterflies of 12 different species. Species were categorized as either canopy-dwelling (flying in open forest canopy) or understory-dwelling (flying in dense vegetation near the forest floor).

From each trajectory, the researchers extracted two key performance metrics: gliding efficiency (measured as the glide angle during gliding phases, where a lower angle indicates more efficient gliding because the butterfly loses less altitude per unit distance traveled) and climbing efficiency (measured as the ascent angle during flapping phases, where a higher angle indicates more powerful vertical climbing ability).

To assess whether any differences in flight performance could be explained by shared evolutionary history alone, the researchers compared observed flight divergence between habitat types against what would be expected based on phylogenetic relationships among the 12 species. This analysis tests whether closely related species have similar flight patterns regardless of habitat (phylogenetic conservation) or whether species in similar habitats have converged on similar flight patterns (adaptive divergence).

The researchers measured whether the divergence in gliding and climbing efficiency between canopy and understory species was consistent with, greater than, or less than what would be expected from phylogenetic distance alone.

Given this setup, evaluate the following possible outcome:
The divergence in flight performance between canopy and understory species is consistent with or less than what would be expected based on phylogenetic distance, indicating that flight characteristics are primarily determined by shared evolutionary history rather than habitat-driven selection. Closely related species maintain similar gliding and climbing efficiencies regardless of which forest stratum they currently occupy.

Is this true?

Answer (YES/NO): NO